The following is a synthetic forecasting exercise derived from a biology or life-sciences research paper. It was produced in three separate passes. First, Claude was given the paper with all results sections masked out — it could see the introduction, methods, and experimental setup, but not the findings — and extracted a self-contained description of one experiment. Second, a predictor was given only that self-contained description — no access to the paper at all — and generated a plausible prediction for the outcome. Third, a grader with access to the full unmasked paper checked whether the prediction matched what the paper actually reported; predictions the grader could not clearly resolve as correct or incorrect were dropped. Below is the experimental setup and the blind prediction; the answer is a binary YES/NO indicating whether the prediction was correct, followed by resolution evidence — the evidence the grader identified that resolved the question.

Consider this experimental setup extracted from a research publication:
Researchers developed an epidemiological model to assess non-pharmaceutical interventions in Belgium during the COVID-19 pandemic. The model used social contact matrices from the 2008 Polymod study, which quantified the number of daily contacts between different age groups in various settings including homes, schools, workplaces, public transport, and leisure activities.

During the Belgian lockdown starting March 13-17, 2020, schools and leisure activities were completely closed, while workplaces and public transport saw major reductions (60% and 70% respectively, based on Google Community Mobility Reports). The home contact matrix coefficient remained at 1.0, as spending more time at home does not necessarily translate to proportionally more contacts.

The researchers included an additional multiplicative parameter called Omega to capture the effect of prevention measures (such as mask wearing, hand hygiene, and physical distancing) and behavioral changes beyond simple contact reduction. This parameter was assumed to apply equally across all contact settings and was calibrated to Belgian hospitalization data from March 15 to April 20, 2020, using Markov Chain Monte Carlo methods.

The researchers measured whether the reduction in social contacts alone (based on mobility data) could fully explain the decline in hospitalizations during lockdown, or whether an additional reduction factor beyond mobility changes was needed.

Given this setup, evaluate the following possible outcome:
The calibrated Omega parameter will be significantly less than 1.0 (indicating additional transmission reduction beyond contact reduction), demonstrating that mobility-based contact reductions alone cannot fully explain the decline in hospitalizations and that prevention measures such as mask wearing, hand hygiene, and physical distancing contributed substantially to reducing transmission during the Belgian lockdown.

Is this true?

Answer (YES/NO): YES